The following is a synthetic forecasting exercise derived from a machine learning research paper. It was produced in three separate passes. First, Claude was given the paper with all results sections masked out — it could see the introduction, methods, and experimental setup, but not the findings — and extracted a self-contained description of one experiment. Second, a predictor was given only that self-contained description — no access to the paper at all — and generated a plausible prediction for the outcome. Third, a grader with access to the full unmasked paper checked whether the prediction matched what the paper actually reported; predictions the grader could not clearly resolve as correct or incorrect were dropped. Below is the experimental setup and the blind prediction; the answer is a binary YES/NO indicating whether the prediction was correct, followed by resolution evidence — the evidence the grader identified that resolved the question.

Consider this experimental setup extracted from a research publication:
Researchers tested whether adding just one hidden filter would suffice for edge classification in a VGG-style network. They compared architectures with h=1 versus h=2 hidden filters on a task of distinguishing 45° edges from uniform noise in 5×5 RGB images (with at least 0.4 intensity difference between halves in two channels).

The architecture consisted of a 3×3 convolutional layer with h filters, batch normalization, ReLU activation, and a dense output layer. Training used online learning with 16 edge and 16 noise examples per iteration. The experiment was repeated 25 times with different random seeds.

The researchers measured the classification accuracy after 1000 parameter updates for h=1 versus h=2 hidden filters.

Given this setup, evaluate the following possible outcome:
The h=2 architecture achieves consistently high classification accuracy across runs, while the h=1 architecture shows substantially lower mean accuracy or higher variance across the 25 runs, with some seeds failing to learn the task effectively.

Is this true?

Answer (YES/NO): YES